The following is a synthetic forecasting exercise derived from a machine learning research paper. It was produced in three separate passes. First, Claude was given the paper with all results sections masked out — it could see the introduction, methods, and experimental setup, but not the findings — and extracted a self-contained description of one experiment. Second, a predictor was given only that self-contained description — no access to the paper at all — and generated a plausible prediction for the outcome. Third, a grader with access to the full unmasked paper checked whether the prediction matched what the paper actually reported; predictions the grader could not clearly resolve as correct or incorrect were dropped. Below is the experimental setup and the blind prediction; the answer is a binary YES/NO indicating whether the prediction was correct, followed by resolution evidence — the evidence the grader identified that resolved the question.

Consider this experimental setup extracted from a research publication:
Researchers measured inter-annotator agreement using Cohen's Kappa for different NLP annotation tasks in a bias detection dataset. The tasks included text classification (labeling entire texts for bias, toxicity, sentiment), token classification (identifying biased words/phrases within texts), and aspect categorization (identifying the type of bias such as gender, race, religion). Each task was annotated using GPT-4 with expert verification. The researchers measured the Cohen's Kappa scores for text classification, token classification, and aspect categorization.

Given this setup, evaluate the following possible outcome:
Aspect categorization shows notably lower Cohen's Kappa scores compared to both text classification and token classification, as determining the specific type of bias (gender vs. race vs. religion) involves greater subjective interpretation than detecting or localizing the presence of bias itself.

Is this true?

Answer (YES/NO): NO